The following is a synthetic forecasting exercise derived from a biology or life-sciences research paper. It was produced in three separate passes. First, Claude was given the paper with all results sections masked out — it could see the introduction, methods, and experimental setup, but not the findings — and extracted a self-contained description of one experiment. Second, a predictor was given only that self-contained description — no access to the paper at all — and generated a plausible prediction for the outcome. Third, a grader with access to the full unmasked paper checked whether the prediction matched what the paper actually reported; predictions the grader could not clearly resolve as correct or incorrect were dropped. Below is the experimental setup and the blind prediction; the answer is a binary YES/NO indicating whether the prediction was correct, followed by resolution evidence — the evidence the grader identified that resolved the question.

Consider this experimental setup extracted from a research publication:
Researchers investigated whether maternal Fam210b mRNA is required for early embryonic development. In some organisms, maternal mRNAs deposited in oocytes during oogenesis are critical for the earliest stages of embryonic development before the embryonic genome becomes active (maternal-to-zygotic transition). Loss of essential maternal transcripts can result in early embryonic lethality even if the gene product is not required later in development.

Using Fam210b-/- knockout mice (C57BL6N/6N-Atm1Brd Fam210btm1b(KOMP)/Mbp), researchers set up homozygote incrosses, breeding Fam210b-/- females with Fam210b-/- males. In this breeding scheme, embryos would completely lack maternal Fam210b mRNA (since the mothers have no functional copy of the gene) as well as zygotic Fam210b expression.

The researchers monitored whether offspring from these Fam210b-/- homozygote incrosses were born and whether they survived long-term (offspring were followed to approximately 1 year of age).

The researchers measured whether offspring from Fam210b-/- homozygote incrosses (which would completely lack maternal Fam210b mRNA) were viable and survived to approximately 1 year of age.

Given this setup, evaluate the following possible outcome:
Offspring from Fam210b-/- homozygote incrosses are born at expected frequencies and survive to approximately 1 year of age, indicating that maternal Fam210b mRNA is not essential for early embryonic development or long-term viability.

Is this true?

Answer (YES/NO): YES